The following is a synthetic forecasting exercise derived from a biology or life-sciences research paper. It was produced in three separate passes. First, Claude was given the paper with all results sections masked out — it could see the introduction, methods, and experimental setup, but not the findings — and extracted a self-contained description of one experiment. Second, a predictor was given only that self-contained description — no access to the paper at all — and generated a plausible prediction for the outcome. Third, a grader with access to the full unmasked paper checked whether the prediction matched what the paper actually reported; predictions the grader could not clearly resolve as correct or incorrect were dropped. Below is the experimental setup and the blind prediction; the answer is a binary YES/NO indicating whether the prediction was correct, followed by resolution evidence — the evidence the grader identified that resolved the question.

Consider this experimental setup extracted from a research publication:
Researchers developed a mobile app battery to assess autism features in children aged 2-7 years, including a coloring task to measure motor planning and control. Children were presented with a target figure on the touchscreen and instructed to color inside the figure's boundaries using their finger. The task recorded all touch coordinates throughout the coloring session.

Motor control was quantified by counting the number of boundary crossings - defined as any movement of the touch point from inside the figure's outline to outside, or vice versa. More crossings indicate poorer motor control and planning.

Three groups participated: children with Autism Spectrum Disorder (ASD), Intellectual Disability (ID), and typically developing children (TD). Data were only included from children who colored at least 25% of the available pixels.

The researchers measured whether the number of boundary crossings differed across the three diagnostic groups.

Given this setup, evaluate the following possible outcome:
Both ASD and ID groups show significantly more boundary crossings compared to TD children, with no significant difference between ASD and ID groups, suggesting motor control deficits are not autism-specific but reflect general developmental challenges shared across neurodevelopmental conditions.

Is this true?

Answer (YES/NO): YES